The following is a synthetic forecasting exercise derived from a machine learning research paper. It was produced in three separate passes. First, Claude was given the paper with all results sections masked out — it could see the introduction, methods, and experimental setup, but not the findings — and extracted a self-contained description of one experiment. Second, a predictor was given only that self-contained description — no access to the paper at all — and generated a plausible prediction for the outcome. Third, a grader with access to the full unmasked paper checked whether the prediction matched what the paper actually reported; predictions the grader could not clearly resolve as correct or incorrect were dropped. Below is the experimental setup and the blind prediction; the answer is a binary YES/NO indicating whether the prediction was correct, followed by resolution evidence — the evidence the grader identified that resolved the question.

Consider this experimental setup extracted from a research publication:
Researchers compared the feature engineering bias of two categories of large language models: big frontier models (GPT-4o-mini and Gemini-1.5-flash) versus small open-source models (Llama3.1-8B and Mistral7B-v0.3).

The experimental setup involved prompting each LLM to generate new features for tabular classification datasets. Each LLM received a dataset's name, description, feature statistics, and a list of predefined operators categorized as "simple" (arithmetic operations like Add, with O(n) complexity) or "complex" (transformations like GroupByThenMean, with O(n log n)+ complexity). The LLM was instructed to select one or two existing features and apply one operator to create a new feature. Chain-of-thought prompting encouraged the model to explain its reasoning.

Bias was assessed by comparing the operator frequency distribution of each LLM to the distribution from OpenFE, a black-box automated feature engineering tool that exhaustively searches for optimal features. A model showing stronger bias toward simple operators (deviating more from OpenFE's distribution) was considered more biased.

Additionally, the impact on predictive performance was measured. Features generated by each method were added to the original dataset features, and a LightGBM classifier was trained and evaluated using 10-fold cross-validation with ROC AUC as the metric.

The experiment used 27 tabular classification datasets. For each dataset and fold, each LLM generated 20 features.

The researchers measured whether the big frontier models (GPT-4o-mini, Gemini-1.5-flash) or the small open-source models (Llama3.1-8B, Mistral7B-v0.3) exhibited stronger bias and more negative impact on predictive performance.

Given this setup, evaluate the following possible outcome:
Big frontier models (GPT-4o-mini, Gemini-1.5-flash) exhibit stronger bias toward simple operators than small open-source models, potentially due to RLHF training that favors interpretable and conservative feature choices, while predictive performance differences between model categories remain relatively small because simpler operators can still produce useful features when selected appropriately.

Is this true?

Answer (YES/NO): NO